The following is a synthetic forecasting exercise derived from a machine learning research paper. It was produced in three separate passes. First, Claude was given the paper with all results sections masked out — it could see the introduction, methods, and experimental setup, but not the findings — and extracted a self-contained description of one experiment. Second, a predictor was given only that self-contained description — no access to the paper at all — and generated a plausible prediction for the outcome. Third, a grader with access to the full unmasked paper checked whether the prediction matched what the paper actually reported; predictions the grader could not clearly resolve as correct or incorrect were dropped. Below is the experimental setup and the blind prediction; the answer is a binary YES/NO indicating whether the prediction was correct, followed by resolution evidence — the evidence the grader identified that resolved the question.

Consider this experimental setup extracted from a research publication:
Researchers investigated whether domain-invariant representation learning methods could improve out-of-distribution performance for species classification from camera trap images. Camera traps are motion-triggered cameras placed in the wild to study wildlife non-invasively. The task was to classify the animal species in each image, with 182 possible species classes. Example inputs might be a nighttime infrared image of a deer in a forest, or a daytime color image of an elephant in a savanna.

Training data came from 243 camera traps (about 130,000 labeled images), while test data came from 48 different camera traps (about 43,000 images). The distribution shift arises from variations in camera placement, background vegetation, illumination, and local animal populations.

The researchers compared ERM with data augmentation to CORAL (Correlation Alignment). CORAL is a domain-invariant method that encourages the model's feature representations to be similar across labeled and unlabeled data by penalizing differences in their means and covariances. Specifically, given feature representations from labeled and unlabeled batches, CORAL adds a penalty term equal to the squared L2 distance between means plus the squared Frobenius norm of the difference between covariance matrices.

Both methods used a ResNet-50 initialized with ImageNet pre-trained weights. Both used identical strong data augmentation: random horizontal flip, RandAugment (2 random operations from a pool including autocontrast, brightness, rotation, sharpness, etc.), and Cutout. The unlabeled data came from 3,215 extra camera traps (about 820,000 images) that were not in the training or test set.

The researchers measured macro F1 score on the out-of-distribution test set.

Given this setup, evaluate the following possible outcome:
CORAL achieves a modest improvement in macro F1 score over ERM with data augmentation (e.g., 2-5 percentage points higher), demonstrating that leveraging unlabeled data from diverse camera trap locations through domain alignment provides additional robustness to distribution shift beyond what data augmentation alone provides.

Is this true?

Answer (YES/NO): NO